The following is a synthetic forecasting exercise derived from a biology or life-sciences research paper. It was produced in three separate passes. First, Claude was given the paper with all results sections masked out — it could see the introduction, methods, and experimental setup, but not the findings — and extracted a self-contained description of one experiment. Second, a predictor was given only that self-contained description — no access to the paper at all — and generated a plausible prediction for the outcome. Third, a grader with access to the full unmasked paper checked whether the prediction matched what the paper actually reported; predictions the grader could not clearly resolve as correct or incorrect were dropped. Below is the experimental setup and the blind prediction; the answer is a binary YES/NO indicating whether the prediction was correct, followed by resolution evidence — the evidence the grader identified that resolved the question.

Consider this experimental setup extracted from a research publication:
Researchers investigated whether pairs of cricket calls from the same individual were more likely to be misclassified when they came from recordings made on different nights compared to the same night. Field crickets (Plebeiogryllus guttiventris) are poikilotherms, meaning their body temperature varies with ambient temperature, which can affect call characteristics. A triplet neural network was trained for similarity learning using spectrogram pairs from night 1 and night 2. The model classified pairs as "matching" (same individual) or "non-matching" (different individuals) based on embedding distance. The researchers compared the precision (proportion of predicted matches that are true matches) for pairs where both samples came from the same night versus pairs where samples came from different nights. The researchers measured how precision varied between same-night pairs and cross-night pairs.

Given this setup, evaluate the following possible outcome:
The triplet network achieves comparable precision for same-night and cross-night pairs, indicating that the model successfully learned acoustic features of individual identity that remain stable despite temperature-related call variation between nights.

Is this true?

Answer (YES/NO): NO